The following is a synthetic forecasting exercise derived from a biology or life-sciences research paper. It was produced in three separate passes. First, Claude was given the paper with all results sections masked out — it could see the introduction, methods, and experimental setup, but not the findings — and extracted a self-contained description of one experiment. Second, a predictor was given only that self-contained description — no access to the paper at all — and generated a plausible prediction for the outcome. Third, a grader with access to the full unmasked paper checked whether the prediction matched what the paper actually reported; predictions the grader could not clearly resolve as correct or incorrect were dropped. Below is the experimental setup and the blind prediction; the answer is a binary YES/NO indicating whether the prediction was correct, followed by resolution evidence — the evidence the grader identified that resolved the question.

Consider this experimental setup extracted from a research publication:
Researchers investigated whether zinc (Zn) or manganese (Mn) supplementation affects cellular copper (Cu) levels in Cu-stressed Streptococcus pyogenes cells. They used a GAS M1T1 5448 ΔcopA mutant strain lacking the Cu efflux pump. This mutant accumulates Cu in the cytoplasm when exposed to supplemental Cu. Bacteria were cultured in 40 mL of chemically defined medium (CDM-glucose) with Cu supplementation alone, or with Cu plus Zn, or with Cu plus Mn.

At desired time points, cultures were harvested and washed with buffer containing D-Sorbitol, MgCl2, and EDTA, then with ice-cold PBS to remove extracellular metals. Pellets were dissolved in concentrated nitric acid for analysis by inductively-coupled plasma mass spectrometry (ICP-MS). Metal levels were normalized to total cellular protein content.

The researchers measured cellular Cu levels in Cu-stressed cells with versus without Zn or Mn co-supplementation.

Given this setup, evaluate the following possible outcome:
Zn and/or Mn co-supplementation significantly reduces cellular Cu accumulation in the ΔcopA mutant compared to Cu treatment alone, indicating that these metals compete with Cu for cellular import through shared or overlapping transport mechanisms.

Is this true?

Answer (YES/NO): NO